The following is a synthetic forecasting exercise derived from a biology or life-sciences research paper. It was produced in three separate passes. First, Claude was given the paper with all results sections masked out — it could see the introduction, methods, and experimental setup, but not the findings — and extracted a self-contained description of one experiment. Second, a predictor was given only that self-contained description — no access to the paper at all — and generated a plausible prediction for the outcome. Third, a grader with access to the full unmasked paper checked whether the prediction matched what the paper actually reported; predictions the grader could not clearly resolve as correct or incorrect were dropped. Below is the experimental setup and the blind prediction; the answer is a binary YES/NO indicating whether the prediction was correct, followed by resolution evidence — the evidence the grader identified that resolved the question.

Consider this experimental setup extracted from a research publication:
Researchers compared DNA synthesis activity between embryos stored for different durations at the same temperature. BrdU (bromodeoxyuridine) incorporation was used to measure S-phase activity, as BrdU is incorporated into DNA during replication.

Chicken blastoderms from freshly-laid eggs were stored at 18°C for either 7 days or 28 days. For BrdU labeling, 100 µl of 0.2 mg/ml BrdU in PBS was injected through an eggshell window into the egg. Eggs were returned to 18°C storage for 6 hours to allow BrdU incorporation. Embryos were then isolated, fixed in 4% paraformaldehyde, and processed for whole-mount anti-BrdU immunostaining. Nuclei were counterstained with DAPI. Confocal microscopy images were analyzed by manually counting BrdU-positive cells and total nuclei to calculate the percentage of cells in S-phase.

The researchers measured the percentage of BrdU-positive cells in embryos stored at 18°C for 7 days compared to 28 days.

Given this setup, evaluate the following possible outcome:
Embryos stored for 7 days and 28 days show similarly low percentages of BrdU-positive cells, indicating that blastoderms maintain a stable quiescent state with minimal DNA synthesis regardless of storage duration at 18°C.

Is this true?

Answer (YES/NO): NO